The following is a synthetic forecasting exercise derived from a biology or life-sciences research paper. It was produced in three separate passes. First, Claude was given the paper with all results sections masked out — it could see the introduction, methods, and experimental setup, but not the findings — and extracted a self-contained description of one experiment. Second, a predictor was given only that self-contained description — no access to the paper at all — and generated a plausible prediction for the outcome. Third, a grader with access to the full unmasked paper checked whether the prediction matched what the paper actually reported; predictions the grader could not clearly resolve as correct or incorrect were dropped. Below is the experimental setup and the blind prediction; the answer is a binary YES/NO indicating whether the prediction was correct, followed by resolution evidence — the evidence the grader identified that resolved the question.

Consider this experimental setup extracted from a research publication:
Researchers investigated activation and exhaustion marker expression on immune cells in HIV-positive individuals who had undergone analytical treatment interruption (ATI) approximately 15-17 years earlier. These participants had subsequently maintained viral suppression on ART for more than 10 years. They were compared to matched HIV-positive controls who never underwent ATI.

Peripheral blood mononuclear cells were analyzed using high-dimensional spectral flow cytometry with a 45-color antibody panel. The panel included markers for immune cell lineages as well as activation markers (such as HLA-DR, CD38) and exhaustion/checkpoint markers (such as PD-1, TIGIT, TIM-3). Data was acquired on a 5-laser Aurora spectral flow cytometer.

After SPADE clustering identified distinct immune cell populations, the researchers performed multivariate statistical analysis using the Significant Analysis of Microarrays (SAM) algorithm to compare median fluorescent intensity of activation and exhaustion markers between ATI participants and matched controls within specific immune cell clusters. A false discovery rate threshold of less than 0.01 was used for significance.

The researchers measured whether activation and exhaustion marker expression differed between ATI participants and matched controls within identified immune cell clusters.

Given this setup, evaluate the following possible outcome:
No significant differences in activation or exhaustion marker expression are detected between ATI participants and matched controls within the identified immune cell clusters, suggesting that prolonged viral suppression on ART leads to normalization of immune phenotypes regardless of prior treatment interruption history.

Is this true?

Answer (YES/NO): NO